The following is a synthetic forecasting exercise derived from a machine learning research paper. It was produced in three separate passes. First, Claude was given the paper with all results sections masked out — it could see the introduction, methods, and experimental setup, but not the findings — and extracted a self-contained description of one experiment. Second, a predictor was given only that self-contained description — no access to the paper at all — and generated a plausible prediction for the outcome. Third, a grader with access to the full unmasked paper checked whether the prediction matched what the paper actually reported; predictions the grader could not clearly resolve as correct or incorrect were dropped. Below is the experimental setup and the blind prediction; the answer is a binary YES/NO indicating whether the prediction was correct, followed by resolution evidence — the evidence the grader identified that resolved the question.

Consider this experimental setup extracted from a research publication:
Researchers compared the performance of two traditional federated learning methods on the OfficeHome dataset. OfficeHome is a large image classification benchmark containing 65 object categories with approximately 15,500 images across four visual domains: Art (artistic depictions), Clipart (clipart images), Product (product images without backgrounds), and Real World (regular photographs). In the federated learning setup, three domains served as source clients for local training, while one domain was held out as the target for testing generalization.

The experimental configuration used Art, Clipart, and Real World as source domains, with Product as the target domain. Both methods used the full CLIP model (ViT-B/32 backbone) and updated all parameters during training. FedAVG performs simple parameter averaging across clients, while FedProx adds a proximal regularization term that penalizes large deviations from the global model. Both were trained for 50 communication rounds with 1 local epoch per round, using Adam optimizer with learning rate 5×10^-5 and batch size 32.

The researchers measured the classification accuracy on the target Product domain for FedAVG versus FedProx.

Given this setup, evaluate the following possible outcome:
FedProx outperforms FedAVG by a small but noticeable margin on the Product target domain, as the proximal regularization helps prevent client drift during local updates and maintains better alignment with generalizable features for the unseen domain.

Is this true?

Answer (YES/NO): NO